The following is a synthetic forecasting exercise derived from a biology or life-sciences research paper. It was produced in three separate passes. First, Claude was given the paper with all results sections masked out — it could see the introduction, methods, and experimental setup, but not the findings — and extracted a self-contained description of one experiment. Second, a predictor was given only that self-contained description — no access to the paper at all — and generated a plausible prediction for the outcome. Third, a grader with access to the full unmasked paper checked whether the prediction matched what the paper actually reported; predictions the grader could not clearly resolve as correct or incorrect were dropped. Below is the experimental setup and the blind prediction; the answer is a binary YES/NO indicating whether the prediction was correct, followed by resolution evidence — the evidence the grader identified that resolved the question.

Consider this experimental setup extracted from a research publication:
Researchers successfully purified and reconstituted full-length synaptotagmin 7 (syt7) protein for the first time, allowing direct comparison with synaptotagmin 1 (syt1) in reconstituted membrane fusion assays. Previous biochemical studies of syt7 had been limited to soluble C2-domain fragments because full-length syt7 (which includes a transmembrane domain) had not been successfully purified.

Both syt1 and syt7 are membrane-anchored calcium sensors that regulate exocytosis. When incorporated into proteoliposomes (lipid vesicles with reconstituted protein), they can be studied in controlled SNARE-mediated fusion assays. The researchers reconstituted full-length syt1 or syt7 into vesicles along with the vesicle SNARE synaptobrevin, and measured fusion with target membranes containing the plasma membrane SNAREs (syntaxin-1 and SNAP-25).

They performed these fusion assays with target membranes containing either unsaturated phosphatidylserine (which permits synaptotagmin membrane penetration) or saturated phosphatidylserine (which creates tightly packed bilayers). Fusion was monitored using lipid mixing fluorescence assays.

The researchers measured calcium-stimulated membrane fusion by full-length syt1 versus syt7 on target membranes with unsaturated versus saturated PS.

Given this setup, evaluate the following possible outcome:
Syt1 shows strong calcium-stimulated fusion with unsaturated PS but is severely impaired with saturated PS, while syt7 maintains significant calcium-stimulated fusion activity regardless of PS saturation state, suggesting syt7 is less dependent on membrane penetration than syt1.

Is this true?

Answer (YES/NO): NO